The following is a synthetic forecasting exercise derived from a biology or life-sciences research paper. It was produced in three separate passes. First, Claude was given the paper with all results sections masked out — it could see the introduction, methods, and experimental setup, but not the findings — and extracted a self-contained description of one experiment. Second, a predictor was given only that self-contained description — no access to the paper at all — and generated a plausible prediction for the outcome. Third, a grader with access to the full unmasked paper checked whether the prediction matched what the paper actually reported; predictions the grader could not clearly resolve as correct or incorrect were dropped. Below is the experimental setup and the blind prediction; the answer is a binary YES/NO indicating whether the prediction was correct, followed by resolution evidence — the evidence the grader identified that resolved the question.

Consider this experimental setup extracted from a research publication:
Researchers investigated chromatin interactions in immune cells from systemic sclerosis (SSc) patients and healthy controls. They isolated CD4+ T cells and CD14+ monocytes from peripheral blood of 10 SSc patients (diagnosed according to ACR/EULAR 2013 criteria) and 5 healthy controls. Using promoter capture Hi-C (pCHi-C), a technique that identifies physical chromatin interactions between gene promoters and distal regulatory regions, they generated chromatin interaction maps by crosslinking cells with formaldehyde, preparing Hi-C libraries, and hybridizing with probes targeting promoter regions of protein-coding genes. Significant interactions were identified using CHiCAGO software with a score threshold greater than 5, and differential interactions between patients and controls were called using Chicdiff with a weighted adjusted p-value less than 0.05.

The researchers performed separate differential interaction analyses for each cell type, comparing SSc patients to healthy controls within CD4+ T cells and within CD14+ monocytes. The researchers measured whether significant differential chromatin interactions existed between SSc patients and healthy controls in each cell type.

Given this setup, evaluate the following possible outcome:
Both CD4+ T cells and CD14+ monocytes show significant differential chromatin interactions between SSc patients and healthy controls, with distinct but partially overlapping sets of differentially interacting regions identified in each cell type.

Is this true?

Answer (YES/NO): NO